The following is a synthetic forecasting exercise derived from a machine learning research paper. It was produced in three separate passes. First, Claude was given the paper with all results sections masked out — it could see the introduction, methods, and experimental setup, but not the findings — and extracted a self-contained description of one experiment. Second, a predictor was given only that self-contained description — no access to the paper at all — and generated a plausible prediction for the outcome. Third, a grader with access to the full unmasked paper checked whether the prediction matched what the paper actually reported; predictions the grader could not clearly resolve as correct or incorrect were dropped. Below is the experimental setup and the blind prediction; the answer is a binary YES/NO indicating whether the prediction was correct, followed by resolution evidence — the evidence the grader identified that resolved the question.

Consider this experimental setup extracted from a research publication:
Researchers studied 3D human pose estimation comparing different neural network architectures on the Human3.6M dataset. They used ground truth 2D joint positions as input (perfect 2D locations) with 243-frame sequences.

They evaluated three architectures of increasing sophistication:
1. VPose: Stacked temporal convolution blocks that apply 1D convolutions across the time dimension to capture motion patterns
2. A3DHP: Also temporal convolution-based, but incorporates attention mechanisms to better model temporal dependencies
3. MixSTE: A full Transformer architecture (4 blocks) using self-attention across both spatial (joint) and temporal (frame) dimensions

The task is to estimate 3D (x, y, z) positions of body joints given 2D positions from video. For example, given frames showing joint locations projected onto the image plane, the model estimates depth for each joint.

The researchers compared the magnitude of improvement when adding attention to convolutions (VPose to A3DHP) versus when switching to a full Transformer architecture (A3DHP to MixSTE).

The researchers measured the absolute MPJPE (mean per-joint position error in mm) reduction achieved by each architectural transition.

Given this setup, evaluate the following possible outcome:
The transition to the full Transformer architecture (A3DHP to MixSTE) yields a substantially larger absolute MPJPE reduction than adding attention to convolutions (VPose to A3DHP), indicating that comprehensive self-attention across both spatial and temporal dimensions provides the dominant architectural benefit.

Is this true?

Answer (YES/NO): YES